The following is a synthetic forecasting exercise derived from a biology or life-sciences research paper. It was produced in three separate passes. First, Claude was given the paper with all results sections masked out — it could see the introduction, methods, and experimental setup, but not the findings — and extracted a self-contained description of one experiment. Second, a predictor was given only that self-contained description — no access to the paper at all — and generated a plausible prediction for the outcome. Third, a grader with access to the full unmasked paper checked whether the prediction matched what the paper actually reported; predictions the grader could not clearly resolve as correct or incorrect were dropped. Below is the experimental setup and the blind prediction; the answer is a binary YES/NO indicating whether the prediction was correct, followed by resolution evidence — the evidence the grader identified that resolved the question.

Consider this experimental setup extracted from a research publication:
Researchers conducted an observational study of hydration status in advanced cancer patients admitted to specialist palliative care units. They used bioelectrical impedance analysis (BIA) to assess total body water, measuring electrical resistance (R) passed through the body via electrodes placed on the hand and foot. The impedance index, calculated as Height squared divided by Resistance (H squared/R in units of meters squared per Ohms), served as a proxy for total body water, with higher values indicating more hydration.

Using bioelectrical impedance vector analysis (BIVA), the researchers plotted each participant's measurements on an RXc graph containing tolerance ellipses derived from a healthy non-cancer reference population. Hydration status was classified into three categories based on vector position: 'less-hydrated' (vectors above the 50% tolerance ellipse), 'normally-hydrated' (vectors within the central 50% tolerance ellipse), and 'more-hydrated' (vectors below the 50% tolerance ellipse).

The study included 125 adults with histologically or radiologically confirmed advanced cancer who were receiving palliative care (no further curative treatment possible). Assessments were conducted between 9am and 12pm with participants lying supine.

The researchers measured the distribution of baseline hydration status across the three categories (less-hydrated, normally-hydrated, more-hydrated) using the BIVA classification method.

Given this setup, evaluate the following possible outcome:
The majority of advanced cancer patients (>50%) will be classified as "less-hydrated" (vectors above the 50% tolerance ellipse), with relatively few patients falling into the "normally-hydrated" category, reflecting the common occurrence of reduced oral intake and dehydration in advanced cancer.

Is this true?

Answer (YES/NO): NO